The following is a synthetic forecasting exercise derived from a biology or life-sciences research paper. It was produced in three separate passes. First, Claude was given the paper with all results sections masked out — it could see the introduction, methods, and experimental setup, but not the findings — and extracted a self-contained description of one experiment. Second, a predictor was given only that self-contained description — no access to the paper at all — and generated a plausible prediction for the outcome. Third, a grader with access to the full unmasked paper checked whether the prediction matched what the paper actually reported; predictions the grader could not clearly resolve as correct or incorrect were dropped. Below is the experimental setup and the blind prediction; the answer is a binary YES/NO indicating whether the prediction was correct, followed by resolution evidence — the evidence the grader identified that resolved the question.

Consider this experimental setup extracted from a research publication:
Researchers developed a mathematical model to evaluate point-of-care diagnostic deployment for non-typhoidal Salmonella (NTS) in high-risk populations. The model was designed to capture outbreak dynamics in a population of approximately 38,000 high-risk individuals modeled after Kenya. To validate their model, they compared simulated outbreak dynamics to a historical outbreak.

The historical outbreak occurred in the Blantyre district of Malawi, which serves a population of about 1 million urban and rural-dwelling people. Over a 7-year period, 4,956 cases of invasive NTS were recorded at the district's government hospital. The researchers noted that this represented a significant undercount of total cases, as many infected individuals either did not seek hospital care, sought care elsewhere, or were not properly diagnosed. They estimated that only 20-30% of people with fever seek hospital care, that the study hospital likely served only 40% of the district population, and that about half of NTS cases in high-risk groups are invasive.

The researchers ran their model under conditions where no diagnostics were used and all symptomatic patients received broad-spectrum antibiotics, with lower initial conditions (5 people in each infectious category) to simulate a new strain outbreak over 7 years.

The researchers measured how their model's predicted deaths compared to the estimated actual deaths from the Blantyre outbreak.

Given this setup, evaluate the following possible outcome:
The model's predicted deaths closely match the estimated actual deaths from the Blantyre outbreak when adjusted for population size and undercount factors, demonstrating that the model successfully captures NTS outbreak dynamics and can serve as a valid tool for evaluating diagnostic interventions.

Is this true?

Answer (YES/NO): YES